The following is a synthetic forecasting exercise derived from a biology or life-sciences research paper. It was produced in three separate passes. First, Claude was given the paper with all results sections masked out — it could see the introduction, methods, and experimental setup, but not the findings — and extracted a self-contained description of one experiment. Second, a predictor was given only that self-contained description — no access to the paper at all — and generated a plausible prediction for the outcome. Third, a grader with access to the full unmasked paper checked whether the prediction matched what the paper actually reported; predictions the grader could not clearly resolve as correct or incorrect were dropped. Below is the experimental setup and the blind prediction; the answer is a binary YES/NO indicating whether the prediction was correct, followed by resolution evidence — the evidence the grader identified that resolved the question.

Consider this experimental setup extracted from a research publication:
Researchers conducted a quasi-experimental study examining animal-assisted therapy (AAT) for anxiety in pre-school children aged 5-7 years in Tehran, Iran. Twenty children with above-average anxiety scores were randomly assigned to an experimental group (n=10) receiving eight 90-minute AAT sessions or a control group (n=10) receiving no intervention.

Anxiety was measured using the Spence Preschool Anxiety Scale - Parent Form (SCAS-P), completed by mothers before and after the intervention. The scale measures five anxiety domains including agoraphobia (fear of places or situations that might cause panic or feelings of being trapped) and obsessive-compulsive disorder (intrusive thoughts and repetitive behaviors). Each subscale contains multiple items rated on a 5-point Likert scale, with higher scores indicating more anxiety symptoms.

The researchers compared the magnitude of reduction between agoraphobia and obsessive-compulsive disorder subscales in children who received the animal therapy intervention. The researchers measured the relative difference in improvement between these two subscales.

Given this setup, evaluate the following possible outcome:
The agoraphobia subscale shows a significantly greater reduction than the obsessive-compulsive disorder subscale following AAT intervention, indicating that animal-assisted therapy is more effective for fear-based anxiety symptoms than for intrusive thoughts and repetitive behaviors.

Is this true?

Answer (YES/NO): YES